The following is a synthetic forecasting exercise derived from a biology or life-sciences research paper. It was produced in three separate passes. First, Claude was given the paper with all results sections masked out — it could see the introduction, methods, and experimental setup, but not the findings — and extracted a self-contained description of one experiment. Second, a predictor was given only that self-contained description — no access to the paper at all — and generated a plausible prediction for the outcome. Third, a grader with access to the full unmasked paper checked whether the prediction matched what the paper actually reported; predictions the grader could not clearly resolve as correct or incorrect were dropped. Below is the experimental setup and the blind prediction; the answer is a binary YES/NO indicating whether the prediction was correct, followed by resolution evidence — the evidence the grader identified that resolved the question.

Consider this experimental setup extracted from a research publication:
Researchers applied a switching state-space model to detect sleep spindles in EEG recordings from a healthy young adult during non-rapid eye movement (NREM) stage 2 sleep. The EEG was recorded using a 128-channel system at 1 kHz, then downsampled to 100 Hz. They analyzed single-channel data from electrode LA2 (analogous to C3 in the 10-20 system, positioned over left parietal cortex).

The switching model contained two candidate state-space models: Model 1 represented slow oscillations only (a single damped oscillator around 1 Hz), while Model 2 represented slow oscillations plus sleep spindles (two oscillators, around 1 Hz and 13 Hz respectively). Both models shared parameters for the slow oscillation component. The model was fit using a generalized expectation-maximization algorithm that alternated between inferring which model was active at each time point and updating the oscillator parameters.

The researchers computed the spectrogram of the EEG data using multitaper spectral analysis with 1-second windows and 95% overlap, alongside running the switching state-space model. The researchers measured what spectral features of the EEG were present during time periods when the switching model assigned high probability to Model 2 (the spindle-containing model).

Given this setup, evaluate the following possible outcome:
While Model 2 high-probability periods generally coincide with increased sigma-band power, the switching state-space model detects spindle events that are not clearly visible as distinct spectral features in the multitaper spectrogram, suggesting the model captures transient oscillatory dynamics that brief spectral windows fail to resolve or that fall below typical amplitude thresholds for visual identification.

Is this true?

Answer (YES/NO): NO